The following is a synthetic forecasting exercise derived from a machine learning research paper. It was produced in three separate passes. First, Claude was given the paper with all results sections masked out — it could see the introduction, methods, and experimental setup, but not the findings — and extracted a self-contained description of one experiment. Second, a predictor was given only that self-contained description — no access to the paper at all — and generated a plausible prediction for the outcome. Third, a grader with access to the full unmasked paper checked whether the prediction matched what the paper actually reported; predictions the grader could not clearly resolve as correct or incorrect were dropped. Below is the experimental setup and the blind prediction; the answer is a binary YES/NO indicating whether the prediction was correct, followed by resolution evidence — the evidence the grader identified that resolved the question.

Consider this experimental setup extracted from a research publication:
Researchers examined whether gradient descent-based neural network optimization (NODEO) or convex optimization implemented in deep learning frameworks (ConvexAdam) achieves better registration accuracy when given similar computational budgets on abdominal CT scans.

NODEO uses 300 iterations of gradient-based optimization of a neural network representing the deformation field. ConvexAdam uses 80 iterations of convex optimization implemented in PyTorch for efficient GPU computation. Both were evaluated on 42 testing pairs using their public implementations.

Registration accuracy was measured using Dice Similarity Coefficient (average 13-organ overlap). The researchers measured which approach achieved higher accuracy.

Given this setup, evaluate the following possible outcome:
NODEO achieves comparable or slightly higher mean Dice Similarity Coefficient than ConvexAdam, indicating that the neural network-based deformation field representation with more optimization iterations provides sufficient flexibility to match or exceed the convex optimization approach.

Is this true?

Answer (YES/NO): YES